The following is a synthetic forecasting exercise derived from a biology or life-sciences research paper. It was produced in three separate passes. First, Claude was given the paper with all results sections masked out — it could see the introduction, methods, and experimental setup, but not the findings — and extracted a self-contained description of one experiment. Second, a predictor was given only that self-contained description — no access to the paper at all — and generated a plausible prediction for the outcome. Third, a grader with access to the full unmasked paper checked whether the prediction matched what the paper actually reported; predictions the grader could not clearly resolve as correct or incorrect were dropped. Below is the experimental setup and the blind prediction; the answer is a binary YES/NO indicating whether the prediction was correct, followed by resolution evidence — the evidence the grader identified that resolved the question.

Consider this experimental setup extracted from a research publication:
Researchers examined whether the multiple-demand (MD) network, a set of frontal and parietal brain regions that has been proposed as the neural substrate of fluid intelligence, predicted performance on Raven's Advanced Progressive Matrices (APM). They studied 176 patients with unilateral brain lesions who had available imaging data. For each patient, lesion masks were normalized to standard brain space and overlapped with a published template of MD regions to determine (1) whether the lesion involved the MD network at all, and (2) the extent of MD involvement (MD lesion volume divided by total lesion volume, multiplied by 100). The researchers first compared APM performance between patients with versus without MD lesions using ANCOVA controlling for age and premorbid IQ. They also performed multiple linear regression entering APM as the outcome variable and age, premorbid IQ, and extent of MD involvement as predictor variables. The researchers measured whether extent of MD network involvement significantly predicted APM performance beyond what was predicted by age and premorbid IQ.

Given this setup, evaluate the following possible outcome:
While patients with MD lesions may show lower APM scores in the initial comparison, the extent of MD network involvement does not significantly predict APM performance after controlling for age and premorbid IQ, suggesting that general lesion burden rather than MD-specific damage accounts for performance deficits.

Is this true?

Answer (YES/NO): NO